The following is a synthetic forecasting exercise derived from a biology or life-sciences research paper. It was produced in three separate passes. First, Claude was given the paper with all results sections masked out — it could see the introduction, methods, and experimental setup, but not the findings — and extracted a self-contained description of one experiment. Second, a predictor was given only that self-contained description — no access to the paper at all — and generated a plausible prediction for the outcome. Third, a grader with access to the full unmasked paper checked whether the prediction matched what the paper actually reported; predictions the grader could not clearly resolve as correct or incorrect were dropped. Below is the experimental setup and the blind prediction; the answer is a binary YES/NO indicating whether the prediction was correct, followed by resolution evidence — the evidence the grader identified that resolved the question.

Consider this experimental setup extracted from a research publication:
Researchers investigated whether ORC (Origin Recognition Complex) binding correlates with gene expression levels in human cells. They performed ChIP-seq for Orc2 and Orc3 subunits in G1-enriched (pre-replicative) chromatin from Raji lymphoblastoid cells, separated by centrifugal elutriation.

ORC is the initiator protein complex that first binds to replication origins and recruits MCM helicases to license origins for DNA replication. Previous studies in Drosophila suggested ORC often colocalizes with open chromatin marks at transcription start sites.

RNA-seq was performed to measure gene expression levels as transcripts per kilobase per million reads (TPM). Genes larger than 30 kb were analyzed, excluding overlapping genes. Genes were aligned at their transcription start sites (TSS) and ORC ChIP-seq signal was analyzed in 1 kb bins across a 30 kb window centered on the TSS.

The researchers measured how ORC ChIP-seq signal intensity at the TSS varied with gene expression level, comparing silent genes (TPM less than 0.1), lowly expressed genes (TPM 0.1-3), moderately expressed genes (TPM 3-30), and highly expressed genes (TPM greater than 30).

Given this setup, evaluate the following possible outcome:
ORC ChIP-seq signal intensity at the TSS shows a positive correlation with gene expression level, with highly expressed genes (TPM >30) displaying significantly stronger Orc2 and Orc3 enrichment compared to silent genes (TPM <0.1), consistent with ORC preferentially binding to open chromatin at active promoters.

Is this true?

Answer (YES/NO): NO